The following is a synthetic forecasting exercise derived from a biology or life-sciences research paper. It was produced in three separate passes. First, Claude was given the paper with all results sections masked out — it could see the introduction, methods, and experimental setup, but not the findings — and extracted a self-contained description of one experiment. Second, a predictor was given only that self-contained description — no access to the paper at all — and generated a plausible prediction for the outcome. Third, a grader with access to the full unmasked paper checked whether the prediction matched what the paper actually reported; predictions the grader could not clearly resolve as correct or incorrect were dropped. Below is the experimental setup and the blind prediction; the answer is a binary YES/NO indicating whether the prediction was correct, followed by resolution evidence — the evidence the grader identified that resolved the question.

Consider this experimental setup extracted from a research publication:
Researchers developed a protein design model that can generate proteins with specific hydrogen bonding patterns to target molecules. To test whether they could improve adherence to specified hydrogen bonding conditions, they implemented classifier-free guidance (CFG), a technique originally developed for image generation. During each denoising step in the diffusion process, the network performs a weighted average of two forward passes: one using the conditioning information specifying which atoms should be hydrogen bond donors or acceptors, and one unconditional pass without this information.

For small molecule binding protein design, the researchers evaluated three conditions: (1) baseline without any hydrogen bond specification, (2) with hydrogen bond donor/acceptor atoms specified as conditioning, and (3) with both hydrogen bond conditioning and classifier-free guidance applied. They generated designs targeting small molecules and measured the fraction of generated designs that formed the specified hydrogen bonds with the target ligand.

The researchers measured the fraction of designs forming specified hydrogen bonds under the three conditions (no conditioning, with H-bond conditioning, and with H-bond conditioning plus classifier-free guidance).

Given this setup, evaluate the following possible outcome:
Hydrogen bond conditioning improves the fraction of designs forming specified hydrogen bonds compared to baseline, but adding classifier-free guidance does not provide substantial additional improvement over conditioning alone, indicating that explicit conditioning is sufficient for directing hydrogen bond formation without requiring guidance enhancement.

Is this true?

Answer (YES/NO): NO